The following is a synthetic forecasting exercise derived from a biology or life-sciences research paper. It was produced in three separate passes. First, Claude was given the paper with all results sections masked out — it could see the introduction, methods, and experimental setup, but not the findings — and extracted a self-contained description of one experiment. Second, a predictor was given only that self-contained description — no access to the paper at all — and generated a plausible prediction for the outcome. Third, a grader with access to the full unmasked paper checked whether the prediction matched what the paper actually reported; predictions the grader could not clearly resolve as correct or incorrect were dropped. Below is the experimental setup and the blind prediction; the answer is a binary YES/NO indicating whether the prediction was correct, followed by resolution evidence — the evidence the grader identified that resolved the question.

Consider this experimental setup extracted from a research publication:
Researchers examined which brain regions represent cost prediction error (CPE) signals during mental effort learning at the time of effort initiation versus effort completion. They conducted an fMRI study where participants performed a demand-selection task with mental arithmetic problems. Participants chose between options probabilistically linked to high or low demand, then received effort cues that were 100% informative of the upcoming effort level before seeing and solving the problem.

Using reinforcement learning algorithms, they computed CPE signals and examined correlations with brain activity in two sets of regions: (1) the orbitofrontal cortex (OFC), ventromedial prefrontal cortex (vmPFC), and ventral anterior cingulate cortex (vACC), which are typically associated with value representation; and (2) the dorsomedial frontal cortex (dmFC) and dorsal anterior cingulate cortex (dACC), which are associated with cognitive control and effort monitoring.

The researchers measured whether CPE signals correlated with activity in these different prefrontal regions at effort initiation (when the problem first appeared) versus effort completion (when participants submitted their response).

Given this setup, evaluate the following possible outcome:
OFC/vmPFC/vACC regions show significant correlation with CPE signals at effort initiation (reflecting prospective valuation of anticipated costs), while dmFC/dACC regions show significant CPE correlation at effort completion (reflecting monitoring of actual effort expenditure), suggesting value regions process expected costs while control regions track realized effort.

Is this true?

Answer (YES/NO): YES